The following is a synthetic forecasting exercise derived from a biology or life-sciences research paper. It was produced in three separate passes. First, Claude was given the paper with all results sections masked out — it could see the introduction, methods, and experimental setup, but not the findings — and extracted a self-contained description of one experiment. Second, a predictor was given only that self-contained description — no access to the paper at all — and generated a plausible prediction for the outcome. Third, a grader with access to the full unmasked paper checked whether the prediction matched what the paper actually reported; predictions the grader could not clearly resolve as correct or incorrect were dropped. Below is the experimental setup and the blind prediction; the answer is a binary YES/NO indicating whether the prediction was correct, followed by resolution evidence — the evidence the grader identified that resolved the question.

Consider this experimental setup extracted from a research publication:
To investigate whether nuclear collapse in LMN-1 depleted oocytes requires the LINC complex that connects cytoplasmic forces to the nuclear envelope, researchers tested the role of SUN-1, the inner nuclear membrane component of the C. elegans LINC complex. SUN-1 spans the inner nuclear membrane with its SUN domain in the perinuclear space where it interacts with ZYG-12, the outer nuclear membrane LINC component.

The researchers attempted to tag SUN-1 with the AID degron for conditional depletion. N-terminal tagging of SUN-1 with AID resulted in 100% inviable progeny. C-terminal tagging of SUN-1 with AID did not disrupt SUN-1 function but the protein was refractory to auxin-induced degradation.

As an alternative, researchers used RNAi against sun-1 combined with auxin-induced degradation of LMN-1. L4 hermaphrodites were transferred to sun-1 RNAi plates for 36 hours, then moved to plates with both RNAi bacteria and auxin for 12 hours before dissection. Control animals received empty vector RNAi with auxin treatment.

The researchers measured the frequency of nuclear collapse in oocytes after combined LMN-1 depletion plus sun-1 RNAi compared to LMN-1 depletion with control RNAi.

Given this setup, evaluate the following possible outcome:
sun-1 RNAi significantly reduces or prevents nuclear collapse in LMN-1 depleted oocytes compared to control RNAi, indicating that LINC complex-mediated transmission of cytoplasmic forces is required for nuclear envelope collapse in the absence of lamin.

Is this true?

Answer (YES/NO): YES